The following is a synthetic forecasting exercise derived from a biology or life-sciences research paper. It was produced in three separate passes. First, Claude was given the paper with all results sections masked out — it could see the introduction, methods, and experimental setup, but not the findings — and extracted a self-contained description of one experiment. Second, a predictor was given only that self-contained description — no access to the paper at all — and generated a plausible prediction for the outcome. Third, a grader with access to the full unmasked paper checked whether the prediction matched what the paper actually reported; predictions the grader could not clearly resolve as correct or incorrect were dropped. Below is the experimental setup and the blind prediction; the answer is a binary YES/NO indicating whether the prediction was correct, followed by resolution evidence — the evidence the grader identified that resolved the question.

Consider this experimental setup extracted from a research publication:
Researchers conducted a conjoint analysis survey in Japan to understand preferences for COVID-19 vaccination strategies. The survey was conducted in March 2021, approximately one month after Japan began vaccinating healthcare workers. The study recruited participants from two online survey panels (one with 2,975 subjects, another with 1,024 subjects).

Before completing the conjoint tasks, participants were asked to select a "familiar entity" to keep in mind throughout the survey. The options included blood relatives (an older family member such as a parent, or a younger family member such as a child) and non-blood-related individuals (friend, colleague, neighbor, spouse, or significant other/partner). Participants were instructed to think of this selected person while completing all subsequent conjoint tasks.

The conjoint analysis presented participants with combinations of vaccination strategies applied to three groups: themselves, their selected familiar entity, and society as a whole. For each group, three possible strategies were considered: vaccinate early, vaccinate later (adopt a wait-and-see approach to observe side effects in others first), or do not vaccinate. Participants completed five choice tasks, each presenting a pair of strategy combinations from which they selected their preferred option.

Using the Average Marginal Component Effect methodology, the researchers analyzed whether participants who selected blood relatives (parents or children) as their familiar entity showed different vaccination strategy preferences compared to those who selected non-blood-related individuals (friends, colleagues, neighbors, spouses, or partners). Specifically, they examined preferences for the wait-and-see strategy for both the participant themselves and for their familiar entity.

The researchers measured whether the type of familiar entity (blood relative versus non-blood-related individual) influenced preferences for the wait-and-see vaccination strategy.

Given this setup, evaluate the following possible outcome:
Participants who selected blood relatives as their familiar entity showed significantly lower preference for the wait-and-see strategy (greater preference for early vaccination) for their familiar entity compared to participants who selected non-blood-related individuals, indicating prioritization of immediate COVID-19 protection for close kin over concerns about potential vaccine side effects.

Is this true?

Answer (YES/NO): NO